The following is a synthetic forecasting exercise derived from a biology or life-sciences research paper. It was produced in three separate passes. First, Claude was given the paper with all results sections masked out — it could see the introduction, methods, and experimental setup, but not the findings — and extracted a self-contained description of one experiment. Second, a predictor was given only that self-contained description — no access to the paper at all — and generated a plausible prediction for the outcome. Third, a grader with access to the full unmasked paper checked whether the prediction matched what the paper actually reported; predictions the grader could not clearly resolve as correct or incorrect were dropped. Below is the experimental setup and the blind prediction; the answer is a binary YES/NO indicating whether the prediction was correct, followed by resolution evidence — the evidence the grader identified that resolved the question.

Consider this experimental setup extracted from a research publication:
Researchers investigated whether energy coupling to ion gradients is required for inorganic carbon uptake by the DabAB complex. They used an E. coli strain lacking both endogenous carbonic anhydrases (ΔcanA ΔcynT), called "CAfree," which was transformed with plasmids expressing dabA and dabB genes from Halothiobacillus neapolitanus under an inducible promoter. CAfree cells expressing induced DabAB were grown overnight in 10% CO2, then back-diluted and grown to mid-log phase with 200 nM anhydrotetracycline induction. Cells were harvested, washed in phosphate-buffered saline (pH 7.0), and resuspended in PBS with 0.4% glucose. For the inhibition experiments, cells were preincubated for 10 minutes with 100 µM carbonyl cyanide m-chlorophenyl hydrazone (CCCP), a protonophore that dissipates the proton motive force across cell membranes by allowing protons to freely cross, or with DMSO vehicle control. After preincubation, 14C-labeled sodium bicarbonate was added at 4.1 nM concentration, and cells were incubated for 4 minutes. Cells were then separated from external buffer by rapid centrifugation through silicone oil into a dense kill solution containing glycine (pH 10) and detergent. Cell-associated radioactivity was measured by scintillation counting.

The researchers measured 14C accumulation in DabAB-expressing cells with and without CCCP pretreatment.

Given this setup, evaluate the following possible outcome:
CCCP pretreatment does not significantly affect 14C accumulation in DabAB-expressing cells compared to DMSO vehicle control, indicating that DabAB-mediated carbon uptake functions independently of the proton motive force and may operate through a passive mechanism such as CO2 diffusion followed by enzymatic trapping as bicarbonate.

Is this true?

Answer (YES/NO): NO